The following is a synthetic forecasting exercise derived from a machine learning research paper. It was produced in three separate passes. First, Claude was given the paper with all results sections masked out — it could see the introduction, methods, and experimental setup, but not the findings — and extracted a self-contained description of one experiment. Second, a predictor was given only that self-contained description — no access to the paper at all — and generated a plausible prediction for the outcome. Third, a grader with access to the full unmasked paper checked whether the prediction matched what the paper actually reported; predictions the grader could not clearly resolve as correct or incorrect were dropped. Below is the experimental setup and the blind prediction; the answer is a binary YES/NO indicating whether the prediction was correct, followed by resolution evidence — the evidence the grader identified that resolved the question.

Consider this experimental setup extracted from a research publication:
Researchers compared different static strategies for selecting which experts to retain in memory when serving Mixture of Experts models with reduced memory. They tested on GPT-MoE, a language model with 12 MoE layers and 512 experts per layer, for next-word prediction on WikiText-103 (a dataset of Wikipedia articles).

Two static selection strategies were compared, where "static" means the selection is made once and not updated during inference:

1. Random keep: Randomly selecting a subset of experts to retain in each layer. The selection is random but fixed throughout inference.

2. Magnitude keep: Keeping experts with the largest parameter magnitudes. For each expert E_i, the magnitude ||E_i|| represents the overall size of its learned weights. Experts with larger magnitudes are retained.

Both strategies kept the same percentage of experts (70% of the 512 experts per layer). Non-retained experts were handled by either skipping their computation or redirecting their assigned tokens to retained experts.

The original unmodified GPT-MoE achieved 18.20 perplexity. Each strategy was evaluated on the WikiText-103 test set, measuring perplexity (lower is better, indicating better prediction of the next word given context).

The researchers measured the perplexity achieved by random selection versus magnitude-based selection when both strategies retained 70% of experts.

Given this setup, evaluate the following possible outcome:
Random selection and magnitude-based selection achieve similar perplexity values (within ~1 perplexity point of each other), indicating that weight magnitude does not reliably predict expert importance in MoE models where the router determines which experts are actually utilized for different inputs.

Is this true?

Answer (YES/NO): NO